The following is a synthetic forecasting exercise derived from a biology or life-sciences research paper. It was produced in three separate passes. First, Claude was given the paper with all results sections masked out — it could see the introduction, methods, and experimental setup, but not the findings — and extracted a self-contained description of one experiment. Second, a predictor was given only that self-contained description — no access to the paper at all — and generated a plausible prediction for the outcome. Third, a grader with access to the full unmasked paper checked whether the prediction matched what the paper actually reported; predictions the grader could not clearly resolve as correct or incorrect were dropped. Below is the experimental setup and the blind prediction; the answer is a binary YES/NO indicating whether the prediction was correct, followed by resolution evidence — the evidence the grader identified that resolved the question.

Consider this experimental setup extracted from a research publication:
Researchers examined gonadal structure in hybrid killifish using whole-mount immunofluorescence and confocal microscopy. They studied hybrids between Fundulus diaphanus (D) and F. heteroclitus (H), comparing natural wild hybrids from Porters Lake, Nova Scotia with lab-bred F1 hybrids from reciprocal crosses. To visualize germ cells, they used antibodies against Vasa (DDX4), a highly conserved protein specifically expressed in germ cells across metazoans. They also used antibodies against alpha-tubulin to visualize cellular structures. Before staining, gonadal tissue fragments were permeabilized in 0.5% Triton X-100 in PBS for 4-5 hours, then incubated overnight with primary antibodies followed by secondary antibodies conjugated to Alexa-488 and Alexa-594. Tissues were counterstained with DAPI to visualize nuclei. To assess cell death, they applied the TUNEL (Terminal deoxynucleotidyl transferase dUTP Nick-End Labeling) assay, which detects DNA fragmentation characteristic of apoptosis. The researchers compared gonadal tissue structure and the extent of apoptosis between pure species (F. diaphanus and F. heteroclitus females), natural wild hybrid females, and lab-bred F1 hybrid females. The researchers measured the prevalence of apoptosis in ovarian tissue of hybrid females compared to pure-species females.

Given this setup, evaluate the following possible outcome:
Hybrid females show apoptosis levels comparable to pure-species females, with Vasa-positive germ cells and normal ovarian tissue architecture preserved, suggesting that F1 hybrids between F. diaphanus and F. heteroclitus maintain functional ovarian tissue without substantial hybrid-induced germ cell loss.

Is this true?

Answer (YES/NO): YES